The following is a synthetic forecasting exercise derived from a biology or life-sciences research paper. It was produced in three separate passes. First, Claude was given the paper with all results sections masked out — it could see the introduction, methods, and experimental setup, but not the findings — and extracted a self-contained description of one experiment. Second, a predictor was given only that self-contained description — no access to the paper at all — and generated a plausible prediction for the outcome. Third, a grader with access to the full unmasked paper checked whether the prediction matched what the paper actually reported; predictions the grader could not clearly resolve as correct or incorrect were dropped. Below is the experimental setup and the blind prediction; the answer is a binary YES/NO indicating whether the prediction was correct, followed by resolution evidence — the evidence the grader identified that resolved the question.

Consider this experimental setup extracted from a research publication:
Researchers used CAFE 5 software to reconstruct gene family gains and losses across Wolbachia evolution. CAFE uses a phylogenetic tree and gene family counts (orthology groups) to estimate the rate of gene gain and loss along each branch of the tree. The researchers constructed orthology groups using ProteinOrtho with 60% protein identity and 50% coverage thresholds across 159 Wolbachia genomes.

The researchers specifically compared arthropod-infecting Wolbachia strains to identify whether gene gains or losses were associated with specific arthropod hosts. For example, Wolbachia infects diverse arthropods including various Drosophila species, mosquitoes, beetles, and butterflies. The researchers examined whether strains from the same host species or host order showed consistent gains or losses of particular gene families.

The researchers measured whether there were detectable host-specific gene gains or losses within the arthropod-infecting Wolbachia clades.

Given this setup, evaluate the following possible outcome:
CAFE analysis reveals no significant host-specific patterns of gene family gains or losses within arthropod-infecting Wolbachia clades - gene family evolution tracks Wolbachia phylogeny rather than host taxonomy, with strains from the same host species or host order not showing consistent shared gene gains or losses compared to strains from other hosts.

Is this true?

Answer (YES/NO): YES